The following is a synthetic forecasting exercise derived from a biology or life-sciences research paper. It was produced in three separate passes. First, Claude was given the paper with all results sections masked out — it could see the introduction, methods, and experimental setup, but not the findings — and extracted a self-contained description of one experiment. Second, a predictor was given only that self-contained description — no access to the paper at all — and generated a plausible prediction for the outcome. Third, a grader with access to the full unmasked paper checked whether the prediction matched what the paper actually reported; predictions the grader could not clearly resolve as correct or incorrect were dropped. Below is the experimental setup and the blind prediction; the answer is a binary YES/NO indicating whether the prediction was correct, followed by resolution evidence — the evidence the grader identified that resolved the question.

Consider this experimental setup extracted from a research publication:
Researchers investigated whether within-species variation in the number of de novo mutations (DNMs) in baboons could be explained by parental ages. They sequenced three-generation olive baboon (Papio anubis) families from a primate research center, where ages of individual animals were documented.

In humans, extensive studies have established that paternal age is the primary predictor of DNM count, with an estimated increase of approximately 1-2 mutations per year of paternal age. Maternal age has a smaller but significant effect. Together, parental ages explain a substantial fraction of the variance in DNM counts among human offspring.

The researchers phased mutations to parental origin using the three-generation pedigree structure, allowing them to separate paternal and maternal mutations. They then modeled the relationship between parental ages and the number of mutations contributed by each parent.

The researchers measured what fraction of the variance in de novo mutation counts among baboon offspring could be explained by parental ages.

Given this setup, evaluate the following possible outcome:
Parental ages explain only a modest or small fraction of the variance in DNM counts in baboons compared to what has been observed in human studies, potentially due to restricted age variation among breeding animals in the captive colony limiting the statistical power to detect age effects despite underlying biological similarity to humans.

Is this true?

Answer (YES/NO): NO